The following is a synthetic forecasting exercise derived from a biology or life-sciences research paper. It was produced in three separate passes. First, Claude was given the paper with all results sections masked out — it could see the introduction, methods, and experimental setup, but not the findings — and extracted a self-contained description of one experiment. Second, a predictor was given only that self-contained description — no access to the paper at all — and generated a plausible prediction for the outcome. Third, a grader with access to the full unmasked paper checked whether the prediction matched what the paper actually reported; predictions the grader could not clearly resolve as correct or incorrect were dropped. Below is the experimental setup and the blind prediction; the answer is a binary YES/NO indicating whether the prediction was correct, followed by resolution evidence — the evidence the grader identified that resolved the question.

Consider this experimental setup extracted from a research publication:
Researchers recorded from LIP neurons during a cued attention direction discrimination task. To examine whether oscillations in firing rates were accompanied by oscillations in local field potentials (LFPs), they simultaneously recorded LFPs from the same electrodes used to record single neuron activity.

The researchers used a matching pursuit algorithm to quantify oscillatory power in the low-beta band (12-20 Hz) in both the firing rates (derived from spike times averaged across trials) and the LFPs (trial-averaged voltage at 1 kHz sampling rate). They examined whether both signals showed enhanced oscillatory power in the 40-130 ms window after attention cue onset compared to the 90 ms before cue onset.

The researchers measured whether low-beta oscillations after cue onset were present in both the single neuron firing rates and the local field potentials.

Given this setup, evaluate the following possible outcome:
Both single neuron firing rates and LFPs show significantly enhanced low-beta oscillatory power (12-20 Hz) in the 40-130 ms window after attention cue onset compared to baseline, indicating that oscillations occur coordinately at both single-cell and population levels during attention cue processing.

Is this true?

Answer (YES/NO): YES